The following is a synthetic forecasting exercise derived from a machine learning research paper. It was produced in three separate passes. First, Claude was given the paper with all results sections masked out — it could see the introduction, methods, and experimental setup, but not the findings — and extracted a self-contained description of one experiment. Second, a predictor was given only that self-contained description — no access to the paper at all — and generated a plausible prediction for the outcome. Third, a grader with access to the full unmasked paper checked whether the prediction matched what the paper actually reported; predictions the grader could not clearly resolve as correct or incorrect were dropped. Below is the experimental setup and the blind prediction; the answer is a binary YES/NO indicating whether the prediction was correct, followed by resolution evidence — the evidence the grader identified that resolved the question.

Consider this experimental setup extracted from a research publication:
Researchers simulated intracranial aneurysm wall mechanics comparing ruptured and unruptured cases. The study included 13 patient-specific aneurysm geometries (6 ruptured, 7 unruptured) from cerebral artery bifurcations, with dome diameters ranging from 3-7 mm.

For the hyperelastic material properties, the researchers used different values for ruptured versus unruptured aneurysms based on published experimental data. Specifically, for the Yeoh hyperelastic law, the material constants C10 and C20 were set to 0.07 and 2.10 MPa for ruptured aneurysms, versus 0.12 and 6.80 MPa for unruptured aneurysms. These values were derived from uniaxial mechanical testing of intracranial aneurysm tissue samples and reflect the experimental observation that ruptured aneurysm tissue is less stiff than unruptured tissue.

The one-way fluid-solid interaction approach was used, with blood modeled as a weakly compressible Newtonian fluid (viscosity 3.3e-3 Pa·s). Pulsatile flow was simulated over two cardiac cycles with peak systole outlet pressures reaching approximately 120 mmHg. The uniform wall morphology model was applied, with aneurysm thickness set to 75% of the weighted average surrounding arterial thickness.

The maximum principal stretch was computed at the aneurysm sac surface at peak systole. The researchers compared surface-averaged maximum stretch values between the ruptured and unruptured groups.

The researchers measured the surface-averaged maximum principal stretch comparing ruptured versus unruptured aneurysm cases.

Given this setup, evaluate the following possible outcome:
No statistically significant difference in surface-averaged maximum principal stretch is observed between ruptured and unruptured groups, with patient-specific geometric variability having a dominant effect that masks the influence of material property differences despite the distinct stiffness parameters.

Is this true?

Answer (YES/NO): NO